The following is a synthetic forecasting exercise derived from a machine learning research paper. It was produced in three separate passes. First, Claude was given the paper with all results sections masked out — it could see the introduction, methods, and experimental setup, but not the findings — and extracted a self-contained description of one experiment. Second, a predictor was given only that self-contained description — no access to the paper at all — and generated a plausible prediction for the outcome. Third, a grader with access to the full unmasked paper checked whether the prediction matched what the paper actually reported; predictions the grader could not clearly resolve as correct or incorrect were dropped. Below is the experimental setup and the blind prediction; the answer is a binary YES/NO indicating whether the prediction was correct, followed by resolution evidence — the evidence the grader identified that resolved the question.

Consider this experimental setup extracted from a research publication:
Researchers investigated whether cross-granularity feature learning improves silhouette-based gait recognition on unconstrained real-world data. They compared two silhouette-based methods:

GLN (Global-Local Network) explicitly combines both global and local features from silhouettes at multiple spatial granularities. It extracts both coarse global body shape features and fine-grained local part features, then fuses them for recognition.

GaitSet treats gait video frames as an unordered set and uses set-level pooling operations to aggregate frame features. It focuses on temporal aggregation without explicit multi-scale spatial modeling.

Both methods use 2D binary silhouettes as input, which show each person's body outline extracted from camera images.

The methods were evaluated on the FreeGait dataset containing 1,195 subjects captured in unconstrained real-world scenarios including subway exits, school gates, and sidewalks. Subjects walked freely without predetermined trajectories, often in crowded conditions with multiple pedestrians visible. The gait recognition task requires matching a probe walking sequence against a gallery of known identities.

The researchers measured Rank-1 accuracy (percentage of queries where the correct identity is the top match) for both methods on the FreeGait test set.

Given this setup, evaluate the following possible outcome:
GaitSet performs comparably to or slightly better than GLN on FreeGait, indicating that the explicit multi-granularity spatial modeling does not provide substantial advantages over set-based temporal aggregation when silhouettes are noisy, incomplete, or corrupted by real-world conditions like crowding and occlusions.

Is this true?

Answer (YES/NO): YES